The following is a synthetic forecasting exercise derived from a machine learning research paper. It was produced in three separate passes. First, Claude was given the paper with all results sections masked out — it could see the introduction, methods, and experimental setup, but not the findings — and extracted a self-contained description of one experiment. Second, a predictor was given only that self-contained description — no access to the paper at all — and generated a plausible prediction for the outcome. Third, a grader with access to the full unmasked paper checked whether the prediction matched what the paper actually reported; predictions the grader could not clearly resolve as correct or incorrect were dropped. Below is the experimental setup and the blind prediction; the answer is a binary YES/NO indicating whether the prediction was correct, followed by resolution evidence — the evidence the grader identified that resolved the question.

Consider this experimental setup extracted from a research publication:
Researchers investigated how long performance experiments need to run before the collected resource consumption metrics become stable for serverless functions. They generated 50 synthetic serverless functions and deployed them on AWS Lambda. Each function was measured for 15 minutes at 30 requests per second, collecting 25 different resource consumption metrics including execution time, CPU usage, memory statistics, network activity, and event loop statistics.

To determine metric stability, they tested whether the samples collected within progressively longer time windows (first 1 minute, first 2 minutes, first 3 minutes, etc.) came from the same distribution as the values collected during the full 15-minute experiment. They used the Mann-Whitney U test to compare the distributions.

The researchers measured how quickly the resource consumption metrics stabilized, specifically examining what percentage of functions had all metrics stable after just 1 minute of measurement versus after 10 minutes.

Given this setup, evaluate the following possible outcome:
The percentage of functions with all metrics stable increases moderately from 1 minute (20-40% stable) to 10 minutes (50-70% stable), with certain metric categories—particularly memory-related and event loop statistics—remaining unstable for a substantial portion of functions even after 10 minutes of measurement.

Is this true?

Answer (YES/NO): NO